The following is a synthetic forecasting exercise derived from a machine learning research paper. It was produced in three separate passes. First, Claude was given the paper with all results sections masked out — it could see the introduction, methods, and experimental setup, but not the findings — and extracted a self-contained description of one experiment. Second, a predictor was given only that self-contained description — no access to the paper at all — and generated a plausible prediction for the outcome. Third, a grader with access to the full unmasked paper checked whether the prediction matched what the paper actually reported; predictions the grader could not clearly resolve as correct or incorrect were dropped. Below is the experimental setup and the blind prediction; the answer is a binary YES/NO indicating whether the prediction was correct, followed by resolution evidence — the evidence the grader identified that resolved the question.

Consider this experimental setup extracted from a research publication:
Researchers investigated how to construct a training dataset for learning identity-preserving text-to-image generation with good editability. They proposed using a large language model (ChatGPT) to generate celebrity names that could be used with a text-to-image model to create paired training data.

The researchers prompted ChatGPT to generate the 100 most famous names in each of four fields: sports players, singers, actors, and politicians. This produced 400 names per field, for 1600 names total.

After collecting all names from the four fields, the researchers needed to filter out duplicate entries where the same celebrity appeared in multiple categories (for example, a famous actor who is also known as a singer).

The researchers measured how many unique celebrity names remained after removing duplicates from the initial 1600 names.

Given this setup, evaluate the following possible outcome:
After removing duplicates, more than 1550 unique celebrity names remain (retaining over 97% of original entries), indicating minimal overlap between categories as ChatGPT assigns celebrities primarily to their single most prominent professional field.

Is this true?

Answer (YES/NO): NO